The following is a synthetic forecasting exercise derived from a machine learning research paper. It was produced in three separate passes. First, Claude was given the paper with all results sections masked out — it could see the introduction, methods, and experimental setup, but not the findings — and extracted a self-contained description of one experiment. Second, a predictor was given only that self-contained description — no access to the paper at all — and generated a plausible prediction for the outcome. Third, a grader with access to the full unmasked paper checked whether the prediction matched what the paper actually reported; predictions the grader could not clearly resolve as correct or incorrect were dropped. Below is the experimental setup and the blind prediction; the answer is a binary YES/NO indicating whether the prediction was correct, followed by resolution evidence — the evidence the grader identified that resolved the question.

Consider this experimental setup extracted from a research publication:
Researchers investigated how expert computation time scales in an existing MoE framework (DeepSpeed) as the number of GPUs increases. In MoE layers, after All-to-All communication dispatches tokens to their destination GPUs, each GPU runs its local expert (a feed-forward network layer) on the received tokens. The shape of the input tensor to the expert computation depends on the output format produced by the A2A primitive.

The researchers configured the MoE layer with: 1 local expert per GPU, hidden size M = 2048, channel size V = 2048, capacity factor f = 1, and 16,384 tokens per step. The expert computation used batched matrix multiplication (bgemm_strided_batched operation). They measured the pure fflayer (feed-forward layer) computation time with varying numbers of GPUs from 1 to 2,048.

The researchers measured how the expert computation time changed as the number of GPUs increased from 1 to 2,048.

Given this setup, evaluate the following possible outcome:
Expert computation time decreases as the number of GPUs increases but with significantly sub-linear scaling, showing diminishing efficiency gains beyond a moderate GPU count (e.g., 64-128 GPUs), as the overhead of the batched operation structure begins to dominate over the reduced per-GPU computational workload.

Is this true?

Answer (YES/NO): NO